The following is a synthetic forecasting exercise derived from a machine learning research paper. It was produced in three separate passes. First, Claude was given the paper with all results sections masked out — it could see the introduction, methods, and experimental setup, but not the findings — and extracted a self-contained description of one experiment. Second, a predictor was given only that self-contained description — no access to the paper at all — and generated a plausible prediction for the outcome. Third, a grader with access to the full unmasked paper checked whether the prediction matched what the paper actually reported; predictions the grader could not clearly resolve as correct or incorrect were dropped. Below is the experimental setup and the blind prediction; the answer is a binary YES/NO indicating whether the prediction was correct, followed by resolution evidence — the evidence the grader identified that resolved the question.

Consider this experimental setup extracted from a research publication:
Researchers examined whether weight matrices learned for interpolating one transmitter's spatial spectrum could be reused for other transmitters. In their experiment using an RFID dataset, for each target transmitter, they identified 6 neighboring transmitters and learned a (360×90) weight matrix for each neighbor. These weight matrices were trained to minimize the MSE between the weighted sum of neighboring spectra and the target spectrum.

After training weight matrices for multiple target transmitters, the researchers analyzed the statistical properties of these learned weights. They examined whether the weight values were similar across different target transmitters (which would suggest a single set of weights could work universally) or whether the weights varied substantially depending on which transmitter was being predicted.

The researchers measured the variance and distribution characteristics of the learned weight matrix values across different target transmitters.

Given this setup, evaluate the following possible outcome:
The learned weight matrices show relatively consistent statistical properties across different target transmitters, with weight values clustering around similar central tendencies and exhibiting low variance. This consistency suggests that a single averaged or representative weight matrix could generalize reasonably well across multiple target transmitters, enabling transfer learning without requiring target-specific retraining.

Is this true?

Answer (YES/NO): NO